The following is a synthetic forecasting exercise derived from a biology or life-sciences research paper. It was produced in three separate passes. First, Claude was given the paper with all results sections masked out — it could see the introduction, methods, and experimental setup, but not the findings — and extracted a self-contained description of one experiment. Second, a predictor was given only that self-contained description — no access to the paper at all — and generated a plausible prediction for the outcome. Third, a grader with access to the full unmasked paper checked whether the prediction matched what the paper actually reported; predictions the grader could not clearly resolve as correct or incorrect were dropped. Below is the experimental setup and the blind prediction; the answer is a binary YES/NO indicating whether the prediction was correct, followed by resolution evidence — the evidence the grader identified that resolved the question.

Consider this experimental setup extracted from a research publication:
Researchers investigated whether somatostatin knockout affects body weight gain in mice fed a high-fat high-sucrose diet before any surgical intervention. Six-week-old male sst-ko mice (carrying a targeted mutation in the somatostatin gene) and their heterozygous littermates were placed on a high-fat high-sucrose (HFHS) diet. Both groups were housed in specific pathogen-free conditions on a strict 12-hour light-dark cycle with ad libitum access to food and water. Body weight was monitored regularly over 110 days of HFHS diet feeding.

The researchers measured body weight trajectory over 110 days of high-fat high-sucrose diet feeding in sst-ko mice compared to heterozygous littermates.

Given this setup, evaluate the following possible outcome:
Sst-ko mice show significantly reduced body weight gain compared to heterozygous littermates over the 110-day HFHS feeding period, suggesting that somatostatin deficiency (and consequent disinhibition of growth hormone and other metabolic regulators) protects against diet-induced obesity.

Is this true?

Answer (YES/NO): NO